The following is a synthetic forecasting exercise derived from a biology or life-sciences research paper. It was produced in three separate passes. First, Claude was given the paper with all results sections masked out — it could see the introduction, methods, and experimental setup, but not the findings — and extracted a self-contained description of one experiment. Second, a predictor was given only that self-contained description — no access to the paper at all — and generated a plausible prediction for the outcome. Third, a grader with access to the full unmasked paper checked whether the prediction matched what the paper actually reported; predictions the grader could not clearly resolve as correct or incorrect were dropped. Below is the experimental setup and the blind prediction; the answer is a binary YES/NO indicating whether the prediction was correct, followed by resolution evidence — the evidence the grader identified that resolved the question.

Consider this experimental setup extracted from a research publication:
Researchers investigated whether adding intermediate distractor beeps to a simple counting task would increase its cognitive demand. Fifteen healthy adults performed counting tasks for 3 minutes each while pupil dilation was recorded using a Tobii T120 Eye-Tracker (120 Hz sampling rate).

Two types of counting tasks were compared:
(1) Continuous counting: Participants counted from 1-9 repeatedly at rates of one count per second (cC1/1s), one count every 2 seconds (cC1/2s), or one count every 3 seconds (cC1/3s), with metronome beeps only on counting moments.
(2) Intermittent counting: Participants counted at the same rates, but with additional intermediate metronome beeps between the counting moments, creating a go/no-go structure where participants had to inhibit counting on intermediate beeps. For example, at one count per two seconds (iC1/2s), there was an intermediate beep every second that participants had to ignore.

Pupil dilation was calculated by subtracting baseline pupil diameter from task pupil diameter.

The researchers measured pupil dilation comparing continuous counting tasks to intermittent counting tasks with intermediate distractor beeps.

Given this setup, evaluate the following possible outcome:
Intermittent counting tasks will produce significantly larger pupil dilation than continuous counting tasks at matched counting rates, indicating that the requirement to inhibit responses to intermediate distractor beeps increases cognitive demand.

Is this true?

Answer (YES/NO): YES